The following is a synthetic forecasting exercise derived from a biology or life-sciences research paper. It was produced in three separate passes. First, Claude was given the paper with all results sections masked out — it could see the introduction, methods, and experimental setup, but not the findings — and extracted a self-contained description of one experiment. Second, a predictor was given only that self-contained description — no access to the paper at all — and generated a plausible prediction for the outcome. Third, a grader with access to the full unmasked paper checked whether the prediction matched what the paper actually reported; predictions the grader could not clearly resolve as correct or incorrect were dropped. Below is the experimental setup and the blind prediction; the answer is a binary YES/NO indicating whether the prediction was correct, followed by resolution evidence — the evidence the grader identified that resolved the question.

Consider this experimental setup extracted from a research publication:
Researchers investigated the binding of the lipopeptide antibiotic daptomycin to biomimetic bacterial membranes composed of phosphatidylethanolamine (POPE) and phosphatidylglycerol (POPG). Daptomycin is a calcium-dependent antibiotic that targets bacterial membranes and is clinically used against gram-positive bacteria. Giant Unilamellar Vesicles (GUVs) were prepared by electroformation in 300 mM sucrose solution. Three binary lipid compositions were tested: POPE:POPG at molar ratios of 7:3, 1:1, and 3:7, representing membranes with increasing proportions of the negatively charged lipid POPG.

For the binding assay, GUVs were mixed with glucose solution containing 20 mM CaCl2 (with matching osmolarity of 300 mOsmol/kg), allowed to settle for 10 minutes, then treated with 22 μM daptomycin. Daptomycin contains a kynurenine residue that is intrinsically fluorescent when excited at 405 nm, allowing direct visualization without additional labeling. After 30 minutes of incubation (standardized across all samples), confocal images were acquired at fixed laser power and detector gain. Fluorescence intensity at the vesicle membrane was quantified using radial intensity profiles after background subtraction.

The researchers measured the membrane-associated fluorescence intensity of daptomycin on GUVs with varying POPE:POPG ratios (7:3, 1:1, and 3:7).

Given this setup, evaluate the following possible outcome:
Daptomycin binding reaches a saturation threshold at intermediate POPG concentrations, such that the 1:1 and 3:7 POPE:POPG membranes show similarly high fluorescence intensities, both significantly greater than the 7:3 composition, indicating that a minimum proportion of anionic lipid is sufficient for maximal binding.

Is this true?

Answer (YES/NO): NO